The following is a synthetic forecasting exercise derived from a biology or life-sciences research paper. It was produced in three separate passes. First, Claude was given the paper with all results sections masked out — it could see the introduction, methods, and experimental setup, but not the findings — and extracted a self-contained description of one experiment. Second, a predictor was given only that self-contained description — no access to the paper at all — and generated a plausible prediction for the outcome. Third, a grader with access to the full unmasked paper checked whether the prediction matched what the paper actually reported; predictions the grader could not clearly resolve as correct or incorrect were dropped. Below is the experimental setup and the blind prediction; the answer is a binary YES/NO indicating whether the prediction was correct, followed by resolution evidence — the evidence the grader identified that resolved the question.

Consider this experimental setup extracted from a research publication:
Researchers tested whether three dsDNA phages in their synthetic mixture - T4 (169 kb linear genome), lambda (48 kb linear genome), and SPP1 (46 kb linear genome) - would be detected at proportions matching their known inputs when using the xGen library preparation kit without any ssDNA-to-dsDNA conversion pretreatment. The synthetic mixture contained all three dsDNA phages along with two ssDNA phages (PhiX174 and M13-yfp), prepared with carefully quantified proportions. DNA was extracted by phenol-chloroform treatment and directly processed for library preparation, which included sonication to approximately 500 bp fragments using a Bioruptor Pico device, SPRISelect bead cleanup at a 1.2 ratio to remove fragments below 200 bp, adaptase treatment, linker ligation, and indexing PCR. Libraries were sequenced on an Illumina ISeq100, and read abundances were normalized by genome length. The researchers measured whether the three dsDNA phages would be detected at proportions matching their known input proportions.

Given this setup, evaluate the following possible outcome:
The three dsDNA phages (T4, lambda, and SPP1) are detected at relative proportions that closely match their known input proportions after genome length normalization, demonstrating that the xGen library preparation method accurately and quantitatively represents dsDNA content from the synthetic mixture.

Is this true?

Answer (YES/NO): NO